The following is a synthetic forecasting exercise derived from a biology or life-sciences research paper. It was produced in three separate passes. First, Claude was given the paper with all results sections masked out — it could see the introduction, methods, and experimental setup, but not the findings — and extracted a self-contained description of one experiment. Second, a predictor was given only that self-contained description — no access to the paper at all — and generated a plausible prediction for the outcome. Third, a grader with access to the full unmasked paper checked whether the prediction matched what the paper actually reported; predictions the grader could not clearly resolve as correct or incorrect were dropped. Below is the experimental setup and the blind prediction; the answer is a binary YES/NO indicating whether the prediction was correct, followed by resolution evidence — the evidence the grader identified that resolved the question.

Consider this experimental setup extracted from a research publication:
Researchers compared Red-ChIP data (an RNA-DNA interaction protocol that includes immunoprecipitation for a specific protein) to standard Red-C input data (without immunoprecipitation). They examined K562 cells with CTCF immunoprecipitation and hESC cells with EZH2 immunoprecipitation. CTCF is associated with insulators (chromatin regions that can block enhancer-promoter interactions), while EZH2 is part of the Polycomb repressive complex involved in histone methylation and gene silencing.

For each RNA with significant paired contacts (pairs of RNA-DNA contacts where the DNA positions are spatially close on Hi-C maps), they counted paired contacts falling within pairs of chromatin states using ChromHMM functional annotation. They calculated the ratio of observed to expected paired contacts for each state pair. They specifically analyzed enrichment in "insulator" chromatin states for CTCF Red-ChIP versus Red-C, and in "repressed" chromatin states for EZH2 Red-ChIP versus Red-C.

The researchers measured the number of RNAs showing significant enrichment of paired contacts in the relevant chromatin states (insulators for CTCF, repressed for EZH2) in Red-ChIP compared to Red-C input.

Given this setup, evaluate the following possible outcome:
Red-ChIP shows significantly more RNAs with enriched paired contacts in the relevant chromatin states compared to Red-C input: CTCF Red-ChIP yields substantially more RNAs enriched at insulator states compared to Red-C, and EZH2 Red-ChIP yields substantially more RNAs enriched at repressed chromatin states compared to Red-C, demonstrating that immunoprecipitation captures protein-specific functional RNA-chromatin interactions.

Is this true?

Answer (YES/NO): YES